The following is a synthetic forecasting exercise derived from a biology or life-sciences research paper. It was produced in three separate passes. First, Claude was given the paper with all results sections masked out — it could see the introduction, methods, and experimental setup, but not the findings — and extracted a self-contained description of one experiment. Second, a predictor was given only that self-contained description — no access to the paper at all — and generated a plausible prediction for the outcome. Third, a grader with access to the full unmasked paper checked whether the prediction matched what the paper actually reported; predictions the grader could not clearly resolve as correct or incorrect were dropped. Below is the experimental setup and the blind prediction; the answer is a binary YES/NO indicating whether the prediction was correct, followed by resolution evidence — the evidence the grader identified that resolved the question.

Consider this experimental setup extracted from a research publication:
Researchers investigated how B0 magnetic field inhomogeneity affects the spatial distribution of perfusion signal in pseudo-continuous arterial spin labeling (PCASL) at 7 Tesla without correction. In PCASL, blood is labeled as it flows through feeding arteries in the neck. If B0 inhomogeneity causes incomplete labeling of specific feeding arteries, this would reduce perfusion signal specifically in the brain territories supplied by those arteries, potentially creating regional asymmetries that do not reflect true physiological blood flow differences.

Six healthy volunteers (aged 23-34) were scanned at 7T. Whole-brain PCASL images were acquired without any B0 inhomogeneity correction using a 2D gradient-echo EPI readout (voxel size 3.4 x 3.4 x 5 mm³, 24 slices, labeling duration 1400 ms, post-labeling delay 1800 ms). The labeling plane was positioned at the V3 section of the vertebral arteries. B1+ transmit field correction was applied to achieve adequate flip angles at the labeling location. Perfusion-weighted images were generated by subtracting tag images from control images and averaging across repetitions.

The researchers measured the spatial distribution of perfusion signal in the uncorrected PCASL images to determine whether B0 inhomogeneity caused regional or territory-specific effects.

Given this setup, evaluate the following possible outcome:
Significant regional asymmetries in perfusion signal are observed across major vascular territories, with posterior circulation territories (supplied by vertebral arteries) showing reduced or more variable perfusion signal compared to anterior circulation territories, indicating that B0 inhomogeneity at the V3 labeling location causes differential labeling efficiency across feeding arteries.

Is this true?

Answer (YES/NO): YES